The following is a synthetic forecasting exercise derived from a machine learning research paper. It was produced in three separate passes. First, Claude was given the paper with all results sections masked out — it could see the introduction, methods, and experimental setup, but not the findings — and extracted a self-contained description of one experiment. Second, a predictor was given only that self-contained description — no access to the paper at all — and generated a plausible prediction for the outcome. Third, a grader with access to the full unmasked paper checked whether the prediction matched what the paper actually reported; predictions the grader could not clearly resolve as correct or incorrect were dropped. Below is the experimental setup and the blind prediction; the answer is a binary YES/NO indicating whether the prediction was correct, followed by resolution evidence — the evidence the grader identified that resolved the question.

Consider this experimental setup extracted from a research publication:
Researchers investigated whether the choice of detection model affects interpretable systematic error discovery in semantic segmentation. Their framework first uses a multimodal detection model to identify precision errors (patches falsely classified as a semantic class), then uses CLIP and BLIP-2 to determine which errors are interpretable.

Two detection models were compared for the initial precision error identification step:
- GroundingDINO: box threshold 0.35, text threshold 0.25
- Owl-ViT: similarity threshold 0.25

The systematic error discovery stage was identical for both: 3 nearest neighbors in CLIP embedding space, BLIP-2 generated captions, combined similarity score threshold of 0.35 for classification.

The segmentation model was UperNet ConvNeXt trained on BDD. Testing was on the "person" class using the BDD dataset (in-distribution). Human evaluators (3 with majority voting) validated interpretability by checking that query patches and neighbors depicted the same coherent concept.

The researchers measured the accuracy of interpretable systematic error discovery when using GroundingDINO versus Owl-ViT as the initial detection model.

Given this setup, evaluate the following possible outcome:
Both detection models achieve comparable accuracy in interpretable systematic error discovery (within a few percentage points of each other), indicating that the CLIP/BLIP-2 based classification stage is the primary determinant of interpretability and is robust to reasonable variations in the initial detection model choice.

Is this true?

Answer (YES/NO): NO